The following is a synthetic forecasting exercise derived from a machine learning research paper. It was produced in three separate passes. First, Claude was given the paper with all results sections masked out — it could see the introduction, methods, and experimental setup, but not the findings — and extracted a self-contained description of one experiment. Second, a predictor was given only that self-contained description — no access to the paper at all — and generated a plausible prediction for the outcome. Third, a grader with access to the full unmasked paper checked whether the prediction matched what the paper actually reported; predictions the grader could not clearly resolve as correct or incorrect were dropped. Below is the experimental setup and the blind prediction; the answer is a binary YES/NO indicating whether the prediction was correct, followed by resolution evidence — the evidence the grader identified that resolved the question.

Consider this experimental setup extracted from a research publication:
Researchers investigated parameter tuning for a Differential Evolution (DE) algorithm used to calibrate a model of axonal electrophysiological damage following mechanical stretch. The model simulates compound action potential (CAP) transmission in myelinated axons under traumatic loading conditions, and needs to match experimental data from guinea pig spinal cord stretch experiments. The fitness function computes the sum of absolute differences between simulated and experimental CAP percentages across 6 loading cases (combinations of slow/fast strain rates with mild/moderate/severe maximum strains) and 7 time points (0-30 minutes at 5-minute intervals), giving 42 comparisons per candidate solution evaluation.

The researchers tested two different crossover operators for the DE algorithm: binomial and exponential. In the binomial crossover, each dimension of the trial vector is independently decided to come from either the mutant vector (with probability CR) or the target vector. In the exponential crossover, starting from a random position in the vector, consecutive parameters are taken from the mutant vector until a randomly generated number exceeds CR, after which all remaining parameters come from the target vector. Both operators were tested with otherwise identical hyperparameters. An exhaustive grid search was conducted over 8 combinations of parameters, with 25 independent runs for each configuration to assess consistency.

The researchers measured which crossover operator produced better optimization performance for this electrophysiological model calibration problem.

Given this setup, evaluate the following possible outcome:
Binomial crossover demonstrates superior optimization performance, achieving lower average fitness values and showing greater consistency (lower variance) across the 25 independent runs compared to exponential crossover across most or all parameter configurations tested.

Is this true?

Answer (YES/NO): NO